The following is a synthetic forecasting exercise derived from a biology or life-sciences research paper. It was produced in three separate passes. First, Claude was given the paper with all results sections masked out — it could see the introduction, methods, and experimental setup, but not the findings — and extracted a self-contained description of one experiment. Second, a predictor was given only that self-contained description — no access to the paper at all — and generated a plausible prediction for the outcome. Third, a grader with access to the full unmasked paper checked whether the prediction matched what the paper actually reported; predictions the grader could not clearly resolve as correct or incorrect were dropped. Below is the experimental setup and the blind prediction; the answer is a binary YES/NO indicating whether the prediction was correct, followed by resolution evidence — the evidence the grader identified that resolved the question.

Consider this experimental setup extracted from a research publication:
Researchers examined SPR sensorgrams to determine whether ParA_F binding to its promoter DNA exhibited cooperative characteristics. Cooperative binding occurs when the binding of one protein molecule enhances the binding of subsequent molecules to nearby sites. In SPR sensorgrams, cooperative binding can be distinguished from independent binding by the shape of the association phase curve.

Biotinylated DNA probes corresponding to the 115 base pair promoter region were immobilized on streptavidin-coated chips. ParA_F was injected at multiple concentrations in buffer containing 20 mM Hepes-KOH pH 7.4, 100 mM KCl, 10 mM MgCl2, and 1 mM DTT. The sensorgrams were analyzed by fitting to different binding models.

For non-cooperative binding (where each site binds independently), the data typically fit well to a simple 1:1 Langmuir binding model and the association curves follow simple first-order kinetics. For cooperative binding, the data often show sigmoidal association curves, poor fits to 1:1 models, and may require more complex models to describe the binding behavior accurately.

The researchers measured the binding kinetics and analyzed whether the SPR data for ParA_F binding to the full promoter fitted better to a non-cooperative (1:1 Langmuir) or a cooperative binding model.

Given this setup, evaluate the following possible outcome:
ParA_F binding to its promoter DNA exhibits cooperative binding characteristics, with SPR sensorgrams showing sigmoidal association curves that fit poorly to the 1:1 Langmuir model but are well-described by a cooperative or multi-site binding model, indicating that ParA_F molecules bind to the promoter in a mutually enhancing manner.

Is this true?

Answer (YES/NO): NO